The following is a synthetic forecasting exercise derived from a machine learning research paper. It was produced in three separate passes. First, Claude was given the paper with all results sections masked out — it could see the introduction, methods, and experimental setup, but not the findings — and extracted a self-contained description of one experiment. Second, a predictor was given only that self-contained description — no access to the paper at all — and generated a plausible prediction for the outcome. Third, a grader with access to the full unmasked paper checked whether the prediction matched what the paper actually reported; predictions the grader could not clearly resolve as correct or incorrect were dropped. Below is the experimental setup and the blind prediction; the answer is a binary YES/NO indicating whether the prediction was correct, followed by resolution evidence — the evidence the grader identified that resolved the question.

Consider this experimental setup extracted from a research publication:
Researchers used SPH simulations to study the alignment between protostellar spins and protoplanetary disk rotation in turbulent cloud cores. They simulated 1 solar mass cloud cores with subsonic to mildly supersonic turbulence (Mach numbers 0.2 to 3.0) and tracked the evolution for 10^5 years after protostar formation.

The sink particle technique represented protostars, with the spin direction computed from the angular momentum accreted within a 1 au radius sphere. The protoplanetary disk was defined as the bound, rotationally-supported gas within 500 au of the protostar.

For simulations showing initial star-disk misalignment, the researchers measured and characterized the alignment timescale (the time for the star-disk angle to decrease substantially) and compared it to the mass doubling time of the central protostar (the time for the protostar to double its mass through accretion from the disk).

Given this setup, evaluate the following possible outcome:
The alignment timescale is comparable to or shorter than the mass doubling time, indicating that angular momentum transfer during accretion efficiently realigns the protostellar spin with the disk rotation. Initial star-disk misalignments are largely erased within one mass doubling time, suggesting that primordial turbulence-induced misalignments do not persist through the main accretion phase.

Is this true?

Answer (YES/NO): YES